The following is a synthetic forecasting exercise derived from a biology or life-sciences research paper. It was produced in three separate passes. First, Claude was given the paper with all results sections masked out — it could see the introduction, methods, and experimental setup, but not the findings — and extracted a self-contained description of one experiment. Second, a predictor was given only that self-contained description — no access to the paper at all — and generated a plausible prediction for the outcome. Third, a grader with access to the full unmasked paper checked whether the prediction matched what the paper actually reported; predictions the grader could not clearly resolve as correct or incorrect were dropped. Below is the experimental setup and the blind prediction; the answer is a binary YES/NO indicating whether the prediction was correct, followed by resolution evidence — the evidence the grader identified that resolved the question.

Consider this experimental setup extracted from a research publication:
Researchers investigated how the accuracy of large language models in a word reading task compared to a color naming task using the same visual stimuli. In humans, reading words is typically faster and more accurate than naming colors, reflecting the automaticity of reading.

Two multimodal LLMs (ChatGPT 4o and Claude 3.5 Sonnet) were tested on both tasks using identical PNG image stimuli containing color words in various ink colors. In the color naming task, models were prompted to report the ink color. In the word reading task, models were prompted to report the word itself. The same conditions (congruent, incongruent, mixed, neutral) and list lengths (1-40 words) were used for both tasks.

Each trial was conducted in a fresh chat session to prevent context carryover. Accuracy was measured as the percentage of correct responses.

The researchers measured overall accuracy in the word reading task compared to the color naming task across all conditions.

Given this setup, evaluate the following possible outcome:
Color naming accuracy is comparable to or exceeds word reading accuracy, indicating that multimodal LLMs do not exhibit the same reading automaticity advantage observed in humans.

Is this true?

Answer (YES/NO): NO